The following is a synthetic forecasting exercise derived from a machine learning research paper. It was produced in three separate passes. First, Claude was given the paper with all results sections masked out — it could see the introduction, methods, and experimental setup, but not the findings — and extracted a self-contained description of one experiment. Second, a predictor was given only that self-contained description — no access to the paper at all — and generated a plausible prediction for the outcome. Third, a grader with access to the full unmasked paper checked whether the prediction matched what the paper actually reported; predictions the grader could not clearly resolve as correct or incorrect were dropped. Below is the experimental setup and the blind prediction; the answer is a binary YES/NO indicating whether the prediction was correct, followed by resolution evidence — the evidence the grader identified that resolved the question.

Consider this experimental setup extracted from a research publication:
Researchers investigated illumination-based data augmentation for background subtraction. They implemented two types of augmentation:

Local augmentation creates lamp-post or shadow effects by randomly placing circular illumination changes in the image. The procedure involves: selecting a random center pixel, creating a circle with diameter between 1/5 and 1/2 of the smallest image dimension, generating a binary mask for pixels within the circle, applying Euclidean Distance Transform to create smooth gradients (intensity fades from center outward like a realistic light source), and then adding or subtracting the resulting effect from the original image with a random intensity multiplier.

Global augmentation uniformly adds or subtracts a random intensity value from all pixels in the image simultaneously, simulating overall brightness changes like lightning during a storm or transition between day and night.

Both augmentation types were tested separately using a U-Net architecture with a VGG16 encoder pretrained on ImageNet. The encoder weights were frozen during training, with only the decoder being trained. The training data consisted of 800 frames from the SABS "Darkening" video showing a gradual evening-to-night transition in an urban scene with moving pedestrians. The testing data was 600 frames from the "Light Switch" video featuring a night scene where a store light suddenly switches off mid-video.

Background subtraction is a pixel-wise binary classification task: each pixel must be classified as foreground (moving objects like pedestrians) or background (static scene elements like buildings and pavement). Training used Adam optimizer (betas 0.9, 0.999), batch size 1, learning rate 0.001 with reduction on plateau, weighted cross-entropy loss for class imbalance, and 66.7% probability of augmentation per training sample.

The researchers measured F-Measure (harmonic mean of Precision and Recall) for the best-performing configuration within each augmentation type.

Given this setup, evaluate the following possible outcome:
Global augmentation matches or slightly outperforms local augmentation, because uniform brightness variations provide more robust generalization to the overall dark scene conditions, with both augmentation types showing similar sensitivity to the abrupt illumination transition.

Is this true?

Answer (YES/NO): YES